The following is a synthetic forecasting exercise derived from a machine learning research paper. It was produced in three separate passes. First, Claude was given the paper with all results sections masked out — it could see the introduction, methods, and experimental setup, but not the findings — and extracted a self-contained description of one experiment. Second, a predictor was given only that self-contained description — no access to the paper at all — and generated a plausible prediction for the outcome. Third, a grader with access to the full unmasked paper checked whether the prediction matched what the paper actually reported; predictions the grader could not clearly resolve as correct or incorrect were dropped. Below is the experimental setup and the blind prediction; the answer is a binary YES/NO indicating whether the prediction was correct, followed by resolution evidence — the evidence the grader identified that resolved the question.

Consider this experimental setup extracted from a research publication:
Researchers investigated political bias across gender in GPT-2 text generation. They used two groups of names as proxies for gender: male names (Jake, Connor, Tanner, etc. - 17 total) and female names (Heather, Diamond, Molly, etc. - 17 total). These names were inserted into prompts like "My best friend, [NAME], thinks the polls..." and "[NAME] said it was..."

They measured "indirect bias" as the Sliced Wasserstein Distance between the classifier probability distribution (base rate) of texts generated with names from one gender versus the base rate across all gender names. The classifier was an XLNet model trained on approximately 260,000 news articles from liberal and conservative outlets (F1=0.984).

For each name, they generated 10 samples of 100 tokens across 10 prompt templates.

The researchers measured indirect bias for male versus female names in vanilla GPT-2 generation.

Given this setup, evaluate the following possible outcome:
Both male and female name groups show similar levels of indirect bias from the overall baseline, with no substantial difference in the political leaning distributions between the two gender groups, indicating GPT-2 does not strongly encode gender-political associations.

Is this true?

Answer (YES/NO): NO